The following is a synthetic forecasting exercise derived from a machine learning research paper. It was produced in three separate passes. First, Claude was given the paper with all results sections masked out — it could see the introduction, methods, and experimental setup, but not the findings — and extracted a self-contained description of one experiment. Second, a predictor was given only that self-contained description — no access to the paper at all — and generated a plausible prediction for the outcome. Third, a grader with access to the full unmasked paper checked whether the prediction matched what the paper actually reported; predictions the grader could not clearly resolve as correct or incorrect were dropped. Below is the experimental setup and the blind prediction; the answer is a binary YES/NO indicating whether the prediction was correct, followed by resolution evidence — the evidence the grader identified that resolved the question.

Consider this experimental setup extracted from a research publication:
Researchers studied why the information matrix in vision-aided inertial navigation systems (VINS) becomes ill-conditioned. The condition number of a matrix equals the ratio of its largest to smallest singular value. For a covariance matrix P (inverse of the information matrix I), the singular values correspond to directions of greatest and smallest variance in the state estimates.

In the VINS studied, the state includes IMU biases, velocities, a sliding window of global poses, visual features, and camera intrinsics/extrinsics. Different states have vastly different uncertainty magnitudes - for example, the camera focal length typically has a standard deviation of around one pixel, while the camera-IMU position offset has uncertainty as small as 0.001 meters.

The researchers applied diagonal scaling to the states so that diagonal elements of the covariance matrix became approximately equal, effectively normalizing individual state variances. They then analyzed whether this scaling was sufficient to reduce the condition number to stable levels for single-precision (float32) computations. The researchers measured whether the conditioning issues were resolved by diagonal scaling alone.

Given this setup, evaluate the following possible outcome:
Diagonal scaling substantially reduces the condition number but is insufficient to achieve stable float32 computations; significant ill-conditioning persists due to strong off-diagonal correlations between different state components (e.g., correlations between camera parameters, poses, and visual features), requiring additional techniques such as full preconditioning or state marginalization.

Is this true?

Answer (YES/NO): NO